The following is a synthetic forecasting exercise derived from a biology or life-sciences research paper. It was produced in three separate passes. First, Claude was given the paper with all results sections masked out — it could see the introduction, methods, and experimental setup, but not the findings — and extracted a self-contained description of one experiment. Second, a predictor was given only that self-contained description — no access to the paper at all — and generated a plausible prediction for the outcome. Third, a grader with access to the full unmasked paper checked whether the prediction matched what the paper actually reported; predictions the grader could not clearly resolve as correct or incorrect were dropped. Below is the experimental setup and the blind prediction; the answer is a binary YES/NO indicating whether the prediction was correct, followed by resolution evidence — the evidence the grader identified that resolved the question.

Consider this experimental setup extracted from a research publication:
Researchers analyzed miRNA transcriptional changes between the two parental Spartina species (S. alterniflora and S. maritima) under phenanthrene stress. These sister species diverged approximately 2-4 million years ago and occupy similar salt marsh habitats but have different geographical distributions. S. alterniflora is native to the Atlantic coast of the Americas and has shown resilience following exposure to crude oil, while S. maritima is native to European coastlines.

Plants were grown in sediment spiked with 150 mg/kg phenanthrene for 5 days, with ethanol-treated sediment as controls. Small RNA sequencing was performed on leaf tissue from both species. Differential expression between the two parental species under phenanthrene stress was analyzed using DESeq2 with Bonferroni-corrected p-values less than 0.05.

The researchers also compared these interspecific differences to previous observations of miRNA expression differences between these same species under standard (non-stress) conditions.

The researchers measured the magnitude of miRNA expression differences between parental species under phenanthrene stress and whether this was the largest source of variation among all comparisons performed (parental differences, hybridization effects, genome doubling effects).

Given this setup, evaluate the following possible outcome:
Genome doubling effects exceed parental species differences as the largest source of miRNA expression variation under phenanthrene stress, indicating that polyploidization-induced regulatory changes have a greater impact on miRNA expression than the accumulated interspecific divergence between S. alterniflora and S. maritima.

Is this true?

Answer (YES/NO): NO